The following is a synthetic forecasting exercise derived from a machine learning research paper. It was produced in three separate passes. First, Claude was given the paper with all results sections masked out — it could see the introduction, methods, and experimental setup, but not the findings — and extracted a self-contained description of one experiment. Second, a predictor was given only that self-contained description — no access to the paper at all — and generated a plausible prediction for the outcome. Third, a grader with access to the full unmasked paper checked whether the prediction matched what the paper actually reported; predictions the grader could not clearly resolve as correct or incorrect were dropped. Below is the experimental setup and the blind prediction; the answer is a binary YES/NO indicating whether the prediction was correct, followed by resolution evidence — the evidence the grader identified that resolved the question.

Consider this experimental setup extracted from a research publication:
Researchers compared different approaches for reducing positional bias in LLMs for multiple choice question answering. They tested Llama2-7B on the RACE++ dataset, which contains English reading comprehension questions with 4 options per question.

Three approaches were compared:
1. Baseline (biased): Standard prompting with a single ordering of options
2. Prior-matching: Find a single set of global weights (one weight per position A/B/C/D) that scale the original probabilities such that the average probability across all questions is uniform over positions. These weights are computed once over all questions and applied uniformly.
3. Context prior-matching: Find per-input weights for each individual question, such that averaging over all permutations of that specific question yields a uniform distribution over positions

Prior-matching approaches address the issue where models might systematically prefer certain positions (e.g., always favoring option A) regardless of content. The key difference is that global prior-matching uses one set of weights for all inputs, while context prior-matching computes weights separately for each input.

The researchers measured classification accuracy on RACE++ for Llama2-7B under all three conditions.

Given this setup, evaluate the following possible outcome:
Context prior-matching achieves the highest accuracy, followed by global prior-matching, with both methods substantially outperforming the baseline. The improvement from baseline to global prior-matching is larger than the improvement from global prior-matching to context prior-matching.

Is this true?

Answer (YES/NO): NO